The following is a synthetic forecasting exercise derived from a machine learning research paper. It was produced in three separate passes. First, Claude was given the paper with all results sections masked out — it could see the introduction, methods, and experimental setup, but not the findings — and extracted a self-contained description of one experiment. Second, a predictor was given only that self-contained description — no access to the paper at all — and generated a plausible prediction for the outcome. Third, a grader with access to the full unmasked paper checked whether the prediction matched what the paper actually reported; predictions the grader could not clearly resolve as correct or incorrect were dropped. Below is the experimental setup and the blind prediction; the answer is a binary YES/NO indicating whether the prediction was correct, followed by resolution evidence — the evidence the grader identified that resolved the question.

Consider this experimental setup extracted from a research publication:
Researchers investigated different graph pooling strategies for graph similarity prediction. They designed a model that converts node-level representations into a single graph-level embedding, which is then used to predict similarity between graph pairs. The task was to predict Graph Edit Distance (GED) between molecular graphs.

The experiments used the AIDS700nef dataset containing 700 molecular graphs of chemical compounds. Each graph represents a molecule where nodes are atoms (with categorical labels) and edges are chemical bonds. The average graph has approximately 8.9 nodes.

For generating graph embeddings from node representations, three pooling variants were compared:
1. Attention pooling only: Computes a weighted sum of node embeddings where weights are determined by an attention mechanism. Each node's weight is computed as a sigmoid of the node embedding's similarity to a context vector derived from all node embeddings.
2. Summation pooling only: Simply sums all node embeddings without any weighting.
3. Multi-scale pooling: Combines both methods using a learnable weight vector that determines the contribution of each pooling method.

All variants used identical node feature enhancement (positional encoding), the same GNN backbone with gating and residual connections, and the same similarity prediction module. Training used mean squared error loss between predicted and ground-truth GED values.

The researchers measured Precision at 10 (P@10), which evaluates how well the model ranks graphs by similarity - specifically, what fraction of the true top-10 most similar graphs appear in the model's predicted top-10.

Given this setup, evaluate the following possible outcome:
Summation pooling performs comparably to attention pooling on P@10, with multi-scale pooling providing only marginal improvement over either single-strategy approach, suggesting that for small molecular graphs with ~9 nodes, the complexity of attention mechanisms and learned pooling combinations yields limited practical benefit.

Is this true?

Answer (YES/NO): YES